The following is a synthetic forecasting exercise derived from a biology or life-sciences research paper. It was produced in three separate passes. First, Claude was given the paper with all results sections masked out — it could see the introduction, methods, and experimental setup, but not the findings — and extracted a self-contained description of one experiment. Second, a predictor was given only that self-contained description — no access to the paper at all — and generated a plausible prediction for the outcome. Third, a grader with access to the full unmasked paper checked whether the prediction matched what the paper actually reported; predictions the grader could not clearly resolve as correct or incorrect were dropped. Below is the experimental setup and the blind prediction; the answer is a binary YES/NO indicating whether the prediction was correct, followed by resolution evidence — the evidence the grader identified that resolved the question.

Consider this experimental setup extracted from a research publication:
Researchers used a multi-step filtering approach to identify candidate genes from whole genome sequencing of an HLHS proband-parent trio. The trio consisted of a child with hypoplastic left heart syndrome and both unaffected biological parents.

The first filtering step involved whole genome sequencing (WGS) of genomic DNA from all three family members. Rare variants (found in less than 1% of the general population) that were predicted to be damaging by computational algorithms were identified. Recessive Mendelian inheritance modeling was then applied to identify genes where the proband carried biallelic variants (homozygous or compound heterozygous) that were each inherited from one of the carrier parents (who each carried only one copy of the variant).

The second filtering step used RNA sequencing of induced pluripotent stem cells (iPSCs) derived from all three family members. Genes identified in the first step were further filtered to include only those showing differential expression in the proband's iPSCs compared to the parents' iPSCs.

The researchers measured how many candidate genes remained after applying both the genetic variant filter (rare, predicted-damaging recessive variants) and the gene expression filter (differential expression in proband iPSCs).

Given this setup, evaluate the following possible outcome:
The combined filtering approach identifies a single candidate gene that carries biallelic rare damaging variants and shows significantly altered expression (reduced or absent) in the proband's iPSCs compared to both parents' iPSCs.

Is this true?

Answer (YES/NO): NO